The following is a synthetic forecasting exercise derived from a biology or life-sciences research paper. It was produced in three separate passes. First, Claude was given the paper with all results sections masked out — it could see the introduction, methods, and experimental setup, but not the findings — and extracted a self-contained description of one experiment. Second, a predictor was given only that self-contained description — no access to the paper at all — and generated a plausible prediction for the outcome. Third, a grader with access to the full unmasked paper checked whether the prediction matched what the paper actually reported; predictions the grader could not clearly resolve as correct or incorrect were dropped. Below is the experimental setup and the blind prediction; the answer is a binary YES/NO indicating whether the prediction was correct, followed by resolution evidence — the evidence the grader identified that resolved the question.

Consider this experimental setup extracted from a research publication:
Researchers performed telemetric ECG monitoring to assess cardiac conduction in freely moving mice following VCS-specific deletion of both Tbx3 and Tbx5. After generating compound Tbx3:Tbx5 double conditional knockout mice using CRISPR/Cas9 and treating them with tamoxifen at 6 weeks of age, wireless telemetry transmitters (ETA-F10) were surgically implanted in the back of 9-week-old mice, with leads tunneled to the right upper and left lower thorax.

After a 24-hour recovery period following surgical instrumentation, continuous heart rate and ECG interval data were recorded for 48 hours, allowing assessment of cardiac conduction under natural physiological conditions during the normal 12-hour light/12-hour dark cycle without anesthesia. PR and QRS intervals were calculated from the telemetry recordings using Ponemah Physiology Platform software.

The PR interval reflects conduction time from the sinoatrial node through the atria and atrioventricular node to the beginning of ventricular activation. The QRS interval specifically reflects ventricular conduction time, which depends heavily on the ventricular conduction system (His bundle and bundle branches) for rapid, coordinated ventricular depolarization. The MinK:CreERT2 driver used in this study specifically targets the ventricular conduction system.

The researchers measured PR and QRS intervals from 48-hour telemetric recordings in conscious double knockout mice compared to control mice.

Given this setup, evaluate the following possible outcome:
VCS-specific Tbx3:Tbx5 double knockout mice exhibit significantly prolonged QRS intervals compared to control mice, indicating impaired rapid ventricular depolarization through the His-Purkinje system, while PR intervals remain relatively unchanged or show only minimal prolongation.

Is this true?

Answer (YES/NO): NO